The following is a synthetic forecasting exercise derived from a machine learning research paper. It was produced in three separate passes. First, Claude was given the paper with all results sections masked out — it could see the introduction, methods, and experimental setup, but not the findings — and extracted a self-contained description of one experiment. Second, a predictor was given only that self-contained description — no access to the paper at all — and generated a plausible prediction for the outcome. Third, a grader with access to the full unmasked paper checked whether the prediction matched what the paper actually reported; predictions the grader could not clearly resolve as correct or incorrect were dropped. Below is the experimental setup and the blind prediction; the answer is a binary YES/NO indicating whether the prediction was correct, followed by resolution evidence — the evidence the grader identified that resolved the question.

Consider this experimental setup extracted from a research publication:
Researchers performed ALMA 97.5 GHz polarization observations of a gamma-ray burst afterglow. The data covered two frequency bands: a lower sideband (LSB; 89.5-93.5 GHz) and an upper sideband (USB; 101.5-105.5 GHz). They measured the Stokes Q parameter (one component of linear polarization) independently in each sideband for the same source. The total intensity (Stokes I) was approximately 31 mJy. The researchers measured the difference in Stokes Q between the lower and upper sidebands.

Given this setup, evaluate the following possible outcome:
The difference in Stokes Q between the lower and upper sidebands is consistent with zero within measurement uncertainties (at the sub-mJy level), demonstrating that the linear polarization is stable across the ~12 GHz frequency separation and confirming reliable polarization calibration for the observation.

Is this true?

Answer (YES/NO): NO